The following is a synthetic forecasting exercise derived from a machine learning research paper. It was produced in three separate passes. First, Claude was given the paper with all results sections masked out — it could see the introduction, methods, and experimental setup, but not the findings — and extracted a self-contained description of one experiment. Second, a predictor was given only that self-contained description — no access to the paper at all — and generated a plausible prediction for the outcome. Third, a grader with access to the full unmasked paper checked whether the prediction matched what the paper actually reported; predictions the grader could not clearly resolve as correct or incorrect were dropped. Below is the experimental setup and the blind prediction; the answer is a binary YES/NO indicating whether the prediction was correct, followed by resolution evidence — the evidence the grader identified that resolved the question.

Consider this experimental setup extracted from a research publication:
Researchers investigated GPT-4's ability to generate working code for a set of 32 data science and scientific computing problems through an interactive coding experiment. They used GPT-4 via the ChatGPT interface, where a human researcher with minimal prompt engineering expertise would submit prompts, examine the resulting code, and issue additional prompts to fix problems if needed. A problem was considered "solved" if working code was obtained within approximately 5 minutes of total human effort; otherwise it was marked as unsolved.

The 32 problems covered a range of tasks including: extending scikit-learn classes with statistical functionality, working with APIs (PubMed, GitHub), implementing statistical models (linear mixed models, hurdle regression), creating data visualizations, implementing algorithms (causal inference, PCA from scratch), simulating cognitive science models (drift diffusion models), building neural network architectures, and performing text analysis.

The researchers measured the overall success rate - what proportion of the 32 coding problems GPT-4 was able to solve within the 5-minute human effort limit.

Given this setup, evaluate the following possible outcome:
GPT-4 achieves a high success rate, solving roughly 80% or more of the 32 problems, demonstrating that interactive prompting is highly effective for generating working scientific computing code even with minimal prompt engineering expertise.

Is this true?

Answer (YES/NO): NO